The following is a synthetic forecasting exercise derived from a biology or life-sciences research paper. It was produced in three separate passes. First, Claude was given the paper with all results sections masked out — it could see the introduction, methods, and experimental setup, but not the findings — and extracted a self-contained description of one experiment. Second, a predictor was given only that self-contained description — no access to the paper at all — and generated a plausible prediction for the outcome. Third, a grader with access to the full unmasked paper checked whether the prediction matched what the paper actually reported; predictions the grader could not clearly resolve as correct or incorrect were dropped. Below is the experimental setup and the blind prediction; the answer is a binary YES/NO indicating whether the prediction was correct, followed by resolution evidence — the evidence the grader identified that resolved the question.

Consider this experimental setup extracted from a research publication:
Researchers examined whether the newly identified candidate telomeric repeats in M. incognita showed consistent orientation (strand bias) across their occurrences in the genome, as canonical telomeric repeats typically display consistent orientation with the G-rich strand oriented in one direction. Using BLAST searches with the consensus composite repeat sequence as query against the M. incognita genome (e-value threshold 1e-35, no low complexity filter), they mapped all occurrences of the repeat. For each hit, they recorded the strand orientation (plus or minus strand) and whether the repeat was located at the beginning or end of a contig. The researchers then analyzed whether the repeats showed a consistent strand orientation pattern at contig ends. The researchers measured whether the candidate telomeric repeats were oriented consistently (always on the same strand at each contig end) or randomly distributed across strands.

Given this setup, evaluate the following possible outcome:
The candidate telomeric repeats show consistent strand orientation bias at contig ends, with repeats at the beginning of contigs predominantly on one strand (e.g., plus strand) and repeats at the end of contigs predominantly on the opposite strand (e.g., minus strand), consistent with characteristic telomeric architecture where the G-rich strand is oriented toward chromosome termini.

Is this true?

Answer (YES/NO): YES